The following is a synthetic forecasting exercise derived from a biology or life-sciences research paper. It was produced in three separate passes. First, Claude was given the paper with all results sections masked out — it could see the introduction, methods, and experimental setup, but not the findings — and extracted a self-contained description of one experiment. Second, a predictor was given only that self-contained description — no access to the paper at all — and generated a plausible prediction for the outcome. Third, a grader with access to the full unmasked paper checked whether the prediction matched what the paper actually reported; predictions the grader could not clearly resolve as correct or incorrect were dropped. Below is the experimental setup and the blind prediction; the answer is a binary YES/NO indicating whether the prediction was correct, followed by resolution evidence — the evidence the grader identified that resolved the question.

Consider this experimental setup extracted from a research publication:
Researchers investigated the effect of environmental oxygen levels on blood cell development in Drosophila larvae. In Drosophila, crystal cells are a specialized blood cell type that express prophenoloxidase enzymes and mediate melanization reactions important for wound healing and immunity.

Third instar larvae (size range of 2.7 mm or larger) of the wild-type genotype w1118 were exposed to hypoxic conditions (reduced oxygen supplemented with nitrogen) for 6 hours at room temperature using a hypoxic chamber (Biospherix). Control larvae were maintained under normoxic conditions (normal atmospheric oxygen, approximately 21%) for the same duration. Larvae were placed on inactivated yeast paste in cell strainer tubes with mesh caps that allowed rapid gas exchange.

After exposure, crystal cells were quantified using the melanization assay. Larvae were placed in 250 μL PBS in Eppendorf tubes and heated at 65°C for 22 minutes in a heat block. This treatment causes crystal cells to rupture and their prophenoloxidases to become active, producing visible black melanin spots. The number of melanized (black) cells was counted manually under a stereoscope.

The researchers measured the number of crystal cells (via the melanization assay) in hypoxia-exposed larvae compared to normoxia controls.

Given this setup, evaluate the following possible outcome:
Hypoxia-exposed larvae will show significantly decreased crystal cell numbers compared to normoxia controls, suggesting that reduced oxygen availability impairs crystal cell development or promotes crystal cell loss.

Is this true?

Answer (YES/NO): YES